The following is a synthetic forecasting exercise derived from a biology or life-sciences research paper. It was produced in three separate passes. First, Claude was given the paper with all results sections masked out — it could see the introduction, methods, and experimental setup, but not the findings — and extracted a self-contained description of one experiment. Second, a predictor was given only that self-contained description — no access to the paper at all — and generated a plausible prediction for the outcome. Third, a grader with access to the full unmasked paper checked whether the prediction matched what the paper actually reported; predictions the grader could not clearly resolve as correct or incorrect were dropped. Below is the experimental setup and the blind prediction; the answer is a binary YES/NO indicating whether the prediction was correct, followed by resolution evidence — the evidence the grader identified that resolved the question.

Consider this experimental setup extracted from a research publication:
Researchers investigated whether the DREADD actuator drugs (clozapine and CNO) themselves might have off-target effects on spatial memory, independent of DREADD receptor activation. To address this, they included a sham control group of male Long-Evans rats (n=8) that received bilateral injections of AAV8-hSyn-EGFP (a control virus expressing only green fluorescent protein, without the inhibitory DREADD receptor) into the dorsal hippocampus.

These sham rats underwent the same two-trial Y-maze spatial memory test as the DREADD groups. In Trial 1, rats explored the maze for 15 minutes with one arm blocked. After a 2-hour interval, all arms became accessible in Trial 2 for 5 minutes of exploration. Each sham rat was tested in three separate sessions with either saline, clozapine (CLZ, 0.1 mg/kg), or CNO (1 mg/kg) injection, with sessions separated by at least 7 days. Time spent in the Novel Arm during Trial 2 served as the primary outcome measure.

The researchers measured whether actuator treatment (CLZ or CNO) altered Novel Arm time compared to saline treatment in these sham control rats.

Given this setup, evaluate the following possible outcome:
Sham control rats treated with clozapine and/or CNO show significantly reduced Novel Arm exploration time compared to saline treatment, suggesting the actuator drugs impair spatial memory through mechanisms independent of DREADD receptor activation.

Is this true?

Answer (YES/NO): NO